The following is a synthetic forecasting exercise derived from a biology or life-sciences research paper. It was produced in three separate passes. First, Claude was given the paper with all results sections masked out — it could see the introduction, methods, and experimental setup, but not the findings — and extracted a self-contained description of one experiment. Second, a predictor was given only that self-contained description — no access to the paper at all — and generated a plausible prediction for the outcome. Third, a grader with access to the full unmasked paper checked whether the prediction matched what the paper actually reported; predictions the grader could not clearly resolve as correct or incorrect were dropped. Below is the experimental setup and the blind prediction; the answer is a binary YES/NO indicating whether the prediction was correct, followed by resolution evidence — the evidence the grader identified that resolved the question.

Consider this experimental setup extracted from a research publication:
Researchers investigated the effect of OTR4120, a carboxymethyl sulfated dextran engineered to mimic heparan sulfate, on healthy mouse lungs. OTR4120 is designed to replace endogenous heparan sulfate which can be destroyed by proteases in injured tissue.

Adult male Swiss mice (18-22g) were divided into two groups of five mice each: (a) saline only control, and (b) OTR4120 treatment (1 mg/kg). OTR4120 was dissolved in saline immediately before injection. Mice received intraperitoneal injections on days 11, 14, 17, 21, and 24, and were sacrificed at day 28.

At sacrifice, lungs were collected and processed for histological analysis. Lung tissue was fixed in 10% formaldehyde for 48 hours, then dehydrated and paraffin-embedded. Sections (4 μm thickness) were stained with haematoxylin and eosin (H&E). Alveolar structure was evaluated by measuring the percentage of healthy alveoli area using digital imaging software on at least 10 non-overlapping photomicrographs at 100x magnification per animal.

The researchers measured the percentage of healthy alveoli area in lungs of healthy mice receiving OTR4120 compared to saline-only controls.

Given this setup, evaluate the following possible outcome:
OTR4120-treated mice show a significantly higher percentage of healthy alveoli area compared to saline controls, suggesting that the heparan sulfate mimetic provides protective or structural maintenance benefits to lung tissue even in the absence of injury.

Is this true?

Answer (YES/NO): NO